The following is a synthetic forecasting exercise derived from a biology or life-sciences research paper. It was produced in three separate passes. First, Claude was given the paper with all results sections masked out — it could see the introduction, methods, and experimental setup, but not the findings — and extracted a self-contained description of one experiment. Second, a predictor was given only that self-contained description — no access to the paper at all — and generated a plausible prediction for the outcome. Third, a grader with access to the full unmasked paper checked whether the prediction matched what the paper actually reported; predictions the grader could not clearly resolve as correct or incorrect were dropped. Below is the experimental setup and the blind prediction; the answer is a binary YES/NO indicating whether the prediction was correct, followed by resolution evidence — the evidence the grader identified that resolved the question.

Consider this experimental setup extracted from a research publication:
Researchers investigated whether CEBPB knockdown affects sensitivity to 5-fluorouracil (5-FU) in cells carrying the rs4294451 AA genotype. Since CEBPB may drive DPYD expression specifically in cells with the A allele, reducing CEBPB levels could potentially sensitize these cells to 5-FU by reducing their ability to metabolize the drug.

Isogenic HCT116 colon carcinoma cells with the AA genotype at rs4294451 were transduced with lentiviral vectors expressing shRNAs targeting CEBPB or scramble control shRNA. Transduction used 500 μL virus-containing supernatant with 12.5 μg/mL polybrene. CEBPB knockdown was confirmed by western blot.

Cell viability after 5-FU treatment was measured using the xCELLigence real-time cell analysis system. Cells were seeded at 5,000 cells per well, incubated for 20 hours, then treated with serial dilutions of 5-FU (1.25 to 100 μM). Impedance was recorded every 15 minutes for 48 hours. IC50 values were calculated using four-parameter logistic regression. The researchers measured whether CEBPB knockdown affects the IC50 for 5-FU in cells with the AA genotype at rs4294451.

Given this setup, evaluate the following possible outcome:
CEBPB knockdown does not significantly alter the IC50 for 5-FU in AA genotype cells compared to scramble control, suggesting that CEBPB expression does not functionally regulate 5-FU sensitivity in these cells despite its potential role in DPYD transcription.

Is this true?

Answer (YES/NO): YES